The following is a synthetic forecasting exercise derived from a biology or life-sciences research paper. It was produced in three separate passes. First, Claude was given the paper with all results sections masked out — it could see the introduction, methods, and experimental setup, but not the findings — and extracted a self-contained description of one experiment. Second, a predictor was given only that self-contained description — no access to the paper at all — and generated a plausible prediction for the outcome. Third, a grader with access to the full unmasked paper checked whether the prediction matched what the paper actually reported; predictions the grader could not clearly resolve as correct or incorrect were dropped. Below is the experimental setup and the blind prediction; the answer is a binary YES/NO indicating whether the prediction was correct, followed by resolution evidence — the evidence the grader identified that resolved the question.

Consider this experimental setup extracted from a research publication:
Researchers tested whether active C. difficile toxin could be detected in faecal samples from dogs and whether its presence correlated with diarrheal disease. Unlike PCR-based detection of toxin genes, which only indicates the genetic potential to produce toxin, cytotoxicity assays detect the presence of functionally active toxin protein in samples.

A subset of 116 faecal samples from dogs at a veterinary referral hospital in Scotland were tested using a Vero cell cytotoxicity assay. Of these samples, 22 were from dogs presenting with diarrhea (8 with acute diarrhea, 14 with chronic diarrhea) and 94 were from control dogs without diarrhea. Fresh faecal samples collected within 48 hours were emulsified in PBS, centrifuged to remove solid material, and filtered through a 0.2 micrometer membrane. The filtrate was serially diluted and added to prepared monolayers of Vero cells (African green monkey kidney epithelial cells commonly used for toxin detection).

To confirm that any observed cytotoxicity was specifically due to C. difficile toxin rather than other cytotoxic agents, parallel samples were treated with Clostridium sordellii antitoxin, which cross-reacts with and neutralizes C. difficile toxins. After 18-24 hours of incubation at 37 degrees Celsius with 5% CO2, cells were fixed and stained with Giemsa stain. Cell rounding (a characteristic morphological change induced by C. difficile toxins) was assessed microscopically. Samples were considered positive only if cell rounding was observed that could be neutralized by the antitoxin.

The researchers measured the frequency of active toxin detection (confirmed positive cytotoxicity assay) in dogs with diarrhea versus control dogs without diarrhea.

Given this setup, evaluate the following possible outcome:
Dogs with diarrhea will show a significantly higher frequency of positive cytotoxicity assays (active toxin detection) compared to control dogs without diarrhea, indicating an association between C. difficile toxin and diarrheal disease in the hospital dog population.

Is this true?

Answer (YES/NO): NO